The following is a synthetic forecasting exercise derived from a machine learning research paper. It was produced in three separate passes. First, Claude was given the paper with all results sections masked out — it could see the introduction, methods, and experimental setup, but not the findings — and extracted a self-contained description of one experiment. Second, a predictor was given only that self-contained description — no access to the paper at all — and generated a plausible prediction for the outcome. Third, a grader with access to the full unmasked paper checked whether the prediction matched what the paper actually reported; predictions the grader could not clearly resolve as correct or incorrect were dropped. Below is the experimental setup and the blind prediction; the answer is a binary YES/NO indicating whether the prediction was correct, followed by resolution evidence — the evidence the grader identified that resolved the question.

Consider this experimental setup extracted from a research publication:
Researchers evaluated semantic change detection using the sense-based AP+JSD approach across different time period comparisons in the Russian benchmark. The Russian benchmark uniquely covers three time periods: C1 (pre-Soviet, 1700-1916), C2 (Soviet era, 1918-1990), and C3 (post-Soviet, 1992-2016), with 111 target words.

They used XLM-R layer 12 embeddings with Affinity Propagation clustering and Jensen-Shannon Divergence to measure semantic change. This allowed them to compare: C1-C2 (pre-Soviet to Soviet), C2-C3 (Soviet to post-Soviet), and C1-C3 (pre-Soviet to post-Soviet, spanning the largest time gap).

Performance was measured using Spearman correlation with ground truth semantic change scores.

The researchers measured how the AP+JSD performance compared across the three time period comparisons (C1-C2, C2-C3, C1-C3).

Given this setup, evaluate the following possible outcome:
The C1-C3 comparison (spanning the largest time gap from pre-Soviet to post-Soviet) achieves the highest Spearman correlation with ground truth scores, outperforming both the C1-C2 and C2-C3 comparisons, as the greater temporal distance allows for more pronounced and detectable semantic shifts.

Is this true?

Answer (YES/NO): NO